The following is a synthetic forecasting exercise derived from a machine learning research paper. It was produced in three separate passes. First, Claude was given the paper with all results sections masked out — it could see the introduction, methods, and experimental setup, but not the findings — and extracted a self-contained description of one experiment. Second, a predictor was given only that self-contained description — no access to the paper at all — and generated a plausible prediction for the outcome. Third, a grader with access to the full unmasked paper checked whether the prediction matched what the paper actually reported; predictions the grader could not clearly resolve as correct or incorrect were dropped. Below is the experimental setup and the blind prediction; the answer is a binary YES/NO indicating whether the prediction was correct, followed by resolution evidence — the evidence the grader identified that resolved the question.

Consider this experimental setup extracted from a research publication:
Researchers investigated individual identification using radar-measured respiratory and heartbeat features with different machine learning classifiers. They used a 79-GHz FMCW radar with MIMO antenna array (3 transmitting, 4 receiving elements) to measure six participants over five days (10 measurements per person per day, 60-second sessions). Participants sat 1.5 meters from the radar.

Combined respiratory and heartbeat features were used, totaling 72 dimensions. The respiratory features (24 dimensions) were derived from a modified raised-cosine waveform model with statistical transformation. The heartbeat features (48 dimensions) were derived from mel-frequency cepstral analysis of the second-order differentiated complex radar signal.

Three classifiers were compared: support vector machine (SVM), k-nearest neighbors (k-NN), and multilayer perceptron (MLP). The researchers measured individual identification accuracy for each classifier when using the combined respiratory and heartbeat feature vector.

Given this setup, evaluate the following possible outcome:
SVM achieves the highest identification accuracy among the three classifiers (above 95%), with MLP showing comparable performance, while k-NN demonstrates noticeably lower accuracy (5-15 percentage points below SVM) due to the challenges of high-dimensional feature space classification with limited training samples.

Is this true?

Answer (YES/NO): NO